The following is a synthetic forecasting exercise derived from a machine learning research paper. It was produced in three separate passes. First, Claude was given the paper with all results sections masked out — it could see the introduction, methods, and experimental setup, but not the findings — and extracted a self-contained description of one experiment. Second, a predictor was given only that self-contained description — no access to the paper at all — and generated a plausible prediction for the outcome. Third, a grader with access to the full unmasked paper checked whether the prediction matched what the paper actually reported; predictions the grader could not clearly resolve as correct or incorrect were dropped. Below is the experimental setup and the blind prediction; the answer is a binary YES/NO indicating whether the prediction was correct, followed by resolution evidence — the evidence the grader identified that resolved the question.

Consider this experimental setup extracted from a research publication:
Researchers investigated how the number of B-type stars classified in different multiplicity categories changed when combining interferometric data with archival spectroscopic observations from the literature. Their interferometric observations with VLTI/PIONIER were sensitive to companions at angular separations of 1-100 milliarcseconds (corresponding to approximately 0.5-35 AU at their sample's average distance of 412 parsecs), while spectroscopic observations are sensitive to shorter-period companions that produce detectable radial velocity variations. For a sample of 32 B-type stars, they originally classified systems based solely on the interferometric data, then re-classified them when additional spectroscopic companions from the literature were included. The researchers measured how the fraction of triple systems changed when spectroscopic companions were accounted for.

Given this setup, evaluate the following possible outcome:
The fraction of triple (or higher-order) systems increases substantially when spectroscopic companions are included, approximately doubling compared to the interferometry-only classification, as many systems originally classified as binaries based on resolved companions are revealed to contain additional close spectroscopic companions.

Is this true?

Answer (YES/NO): YES